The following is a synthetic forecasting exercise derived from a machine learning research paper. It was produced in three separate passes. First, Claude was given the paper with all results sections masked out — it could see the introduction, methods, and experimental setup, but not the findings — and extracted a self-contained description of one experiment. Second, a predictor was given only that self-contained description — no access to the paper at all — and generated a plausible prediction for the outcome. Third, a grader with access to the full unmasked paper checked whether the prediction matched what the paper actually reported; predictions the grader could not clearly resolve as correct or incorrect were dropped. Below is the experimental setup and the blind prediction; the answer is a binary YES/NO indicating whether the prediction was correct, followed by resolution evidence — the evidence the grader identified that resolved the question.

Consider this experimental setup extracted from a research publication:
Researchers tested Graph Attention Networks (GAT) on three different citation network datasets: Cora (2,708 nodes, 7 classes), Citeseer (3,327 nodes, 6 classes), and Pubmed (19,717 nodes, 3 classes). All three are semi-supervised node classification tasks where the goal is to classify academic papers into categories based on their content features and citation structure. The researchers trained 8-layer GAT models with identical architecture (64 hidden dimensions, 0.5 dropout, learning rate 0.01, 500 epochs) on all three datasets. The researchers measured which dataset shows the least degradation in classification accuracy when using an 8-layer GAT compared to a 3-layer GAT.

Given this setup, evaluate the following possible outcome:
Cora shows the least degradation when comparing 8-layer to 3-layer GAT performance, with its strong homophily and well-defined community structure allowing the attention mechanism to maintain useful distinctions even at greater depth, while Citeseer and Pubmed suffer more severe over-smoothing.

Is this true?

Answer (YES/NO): NO